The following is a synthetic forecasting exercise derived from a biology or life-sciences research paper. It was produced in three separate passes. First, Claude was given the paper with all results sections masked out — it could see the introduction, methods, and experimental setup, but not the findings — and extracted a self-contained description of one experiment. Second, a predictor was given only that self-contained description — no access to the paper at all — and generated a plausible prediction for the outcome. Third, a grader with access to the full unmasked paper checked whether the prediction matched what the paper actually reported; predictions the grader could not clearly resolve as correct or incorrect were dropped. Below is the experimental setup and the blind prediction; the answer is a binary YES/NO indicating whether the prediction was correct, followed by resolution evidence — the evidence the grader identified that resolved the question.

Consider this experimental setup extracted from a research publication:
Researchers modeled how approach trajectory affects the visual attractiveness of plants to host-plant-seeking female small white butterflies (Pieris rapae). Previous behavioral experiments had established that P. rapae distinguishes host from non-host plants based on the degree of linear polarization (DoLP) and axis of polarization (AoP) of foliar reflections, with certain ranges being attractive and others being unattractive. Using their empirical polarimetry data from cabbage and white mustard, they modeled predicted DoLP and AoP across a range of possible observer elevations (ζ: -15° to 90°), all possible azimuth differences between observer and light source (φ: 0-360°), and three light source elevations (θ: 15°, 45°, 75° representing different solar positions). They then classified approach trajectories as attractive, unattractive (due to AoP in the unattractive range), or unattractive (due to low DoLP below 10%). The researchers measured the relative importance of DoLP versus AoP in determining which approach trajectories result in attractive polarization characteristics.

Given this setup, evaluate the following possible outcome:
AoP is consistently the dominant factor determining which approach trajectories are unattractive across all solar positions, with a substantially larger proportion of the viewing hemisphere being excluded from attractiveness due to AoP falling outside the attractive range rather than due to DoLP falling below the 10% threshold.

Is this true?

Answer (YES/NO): NO